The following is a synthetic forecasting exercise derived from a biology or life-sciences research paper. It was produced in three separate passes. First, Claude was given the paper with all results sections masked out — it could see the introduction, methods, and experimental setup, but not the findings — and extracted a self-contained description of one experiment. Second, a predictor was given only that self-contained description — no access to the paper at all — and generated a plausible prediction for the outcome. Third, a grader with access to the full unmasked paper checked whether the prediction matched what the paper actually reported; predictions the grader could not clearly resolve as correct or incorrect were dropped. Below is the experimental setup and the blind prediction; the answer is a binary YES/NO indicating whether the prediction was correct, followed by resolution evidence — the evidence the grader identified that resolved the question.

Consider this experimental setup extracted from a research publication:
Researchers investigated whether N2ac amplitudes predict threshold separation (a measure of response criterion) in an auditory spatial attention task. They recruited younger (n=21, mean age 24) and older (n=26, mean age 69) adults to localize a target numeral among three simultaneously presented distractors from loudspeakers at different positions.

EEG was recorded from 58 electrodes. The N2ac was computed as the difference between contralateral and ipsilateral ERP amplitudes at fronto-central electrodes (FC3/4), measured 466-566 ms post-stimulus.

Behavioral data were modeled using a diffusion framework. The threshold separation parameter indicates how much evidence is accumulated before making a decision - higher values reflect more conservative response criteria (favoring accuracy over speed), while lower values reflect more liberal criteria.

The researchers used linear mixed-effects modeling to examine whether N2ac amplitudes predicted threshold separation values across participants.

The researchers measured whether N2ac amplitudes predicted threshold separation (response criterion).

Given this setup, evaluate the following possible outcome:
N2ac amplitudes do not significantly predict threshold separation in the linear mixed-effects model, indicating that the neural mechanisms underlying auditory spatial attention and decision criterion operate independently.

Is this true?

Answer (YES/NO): YES